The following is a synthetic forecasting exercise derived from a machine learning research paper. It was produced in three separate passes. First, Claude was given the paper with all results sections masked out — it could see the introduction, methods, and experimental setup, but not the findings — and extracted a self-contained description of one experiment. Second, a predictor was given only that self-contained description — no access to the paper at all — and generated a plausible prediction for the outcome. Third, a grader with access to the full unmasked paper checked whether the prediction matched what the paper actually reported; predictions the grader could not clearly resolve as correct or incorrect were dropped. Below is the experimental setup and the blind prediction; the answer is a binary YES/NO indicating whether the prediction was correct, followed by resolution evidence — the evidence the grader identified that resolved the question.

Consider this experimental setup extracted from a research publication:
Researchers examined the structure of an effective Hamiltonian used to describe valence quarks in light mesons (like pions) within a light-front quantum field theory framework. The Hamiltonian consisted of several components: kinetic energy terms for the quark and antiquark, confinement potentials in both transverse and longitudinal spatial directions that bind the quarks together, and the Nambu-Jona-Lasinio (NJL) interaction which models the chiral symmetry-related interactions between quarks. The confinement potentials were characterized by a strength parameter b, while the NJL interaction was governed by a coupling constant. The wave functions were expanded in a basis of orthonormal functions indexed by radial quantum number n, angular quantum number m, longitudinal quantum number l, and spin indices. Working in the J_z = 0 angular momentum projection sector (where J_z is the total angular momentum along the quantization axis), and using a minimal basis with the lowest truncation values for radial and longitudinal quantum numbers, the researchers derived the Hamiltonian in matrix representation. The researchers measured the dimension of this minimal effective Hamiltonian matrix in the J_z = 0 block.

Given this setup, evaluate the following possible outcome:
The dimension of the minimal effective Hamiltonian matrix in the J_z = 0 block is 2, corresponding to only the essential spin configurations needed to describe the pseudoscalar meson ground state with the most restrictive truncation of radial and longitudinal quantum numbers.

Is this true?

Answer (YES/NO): NO